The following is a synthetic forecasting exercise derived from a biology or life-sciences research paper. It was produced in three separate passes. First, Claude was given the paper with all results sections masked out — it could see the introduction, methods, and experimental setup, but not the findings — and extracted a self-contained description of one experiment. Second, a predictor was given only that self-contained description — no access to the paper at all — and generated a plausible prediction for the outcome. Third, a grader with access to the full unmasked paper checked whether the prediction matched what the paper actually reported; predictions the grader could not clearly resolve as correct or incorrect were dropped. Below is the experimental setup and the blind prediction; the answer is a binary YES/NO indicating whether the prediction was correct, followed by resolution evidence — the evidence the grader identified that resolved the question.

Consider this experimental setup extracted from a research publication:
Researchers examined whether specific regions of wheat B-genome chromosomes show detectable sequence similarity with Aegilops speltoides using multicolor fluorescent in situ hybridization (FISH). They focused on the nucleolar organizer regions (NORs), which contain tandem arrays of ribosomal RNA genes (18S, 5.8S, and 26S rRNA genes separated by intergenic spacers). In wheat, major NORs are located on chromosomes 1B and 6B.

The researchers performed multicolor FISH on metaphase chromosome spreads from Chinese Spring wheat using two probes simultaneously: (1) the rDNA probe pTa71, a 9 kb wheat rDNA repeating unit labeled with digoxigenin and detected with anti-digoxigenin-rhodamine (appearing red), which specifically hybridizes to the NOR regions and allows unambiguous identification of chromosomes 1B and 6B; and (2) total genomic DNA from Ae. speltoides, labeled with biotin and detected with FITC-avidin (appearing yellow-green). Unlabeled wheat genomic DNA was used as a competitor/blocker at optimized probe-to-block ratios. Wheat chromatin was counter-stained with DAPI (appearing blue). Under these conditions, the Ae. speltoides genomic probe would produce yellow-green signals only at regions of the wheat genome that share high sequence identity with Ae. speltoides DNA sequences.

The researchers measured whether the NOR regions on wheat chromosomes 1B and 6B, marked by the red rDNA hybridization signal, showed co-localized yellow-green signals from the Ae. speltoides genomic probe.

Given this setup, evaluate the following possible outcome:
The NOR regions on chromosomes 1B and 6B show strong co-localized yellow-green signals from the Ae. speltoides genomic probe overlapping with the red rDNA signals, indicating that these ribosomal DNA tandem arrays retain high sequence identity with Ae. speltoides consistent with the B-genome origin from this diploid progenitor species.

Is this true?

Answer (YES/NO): NO